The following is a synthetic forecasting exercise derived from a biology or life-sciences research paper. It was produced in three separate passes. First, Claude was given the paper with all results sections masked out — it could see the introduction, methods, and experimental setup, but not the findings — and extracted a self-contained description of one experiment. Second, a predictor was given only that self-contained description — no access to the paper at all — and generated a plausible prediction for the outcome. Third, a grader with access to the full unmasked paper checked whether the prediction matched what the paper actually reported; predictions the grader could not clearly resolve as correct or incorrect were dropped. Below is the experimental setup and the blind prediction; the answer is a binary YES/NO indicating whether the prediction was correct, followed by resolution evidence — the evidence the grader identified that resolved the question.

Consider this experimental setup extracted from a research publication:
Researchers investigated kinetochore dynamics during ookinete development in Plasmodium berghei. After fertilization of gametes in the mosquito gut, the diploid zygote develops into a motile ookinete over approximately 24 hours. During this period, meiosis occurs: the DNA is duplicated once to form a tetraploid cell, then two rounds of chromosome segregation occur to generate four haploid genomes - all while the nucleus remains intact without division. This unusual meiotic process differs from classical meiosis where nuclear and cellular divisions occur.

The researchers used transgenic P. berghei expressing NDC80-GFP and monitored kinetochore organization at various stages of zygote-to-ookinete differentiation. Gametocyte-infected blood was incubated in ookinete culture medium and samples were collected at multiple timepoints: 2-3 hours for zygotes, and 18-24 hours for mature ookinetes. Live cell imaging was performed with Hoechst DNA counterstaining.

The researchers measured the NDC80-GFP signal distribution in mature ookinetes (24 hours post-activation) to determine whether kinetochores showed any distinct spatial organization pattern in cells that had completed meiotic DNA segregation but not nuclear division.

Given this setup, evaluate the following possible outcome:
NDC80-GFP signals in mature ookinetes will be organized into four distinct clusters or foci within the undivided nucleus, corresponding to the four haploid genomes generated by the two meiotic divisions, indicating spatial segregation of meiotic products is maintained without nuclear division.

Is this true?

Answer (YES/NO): YES